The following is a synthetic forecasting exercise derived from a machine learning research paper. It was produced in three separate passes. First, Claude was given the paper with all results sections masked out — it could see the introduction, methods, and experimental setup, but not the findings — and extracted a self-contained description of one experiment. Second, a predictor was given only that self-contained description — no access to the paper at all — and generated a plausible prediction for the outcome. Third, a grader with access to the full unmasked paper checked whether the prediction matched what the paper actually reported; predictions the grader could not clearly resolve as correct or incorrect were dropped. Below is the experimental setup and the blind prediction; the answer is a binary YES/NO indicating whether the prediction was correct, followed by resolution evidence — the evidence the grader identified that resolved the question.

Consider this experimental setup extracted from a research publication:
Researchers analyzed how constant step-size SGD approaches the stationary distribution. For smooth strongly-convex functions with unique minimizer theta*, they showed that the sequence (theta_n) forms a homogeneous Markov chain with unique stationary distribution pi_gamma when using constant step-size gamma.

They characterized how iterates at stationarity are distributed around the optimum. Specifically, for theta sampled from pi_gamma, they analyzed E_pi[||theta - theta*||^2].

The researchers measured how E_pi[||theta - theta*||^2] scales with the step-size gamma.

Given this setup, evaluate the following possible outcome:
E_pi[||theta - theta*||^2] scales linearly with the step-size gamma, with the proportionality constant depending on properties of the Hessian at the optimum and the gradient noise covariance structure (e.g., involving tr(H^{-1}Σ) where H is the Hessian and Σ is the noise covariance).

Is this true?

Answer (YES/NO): YES